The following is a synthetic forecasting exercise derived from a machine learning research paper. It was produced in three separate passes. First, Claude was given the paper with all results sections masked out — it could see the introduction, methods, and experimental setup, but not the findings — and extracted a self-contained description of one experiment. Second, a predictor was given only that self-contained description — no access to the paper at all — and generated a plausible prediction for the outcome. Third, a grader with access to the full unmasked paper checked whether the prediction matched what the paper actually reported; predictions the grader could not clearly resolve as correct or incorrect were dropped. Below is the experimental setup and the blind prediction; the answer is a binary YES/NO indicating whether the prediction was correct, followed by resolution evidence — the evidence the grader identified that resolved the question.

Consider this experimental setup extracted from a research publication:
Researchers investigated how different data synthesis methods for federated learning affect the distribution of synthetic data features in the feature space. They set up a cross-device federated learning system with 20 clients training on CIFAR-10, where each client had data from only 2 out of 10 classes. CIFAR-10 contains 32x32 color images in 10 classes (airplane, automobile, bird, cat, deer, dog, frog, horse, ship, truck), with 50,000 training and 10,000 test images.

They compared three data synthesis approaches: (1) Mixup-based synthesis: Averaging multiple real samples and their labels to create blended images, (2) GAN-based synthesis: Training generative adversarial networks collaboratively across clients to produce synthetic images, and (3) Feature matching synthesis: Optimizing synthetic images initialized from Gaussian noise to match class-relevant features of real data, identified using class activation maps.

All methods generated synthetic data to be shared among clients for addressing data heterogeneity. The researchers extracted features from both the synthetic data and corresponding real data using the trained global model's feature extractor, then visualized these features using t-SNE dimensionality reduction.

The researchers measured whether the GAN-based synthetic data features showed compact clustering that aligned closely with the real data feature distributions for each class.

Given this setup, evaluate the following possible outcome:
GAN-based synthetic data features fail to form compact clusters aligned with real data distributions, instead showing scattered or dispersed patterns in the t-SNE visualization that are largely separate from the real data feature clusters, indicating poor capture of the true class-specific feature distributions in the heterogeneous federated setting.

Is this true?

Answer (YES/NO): YES